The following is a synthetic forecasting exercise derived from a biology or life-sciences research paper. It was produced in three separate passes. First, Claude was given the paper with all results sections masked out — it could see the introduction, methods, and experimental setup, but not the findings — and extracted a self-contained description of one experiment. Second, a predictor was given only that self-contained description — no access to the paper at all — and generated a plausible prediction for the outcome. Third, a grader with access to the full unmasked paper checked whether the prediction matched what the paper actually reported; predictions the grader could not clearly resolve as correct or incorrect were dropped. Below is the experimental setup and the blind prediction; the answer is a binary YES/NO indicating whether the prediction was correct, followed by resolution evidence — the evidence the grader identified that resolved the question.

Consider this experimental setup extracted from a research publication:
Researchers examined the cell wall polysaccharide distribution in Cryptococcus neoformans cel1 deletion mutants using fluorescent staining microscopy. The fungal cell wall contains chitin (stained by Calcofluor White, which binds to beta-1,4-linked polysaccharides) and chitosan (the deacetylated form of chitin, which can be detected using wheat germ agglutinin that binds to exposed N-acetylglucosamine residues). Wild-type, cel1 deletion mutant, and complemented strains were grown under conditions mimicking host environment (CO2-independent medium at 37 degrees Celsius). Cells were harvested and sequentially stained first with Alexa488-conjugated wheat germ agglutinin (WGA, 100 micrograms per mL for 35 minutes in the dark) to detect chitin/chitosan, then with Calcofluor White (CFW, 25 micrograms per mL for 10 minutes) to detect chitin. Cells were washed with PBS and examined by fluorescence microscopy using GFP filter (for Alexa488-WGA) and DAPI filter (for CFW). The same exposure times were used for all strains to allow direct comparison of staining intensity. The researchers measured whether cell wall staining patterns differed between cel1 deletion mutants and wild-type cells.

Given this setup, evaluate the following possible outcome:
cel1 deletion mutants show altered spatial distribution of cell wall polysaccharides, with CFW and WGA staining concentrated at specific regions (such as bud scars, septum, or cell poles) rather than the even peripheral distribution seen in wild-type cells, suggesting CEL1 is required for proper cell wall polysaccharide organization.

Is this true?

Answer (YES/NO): NO